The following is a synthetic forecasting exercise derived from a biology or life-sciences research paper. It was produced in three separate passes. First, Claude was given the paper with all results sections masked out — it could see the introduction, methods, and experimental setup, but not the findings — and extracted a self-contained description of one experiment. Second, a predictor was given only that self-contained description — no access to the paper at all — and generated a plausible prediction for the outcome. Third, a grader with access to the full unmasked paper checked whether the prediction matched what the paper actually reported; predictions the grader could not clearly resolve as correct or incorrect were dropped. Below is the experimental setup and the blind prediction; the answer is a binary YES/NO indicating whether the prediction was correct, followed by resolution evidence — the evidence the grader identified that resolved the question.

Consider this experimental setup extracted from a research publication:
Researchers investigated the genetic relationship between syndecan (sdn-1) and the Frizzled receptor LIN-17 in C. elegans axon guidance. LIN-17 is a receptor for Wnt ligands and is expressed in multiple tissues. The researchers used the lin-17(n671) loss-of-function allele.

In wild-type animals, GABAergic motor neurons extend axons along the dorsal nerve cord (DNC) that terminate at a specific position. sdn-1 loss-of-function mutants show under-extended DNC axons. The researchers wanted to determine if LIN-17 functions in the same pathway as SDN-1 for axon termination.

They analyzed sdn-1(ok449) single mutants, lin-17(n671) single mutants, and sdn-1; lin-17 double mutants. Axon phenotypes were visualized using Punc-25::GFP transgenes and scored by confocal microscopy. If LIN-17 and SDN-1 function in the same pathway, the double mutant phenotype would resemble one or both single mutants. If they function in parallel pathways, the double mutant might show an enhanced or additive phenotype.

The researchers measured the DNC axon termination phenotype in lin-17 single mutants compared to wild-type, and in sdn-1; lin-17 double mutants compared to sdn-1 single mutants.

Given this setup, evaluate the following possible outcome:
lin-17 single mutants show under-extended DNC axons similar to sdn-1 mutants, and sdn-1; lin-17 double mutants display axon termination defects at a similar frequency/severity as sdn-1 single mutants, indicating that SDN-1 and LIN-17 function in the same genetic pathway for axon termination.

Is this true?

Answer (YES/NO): YES